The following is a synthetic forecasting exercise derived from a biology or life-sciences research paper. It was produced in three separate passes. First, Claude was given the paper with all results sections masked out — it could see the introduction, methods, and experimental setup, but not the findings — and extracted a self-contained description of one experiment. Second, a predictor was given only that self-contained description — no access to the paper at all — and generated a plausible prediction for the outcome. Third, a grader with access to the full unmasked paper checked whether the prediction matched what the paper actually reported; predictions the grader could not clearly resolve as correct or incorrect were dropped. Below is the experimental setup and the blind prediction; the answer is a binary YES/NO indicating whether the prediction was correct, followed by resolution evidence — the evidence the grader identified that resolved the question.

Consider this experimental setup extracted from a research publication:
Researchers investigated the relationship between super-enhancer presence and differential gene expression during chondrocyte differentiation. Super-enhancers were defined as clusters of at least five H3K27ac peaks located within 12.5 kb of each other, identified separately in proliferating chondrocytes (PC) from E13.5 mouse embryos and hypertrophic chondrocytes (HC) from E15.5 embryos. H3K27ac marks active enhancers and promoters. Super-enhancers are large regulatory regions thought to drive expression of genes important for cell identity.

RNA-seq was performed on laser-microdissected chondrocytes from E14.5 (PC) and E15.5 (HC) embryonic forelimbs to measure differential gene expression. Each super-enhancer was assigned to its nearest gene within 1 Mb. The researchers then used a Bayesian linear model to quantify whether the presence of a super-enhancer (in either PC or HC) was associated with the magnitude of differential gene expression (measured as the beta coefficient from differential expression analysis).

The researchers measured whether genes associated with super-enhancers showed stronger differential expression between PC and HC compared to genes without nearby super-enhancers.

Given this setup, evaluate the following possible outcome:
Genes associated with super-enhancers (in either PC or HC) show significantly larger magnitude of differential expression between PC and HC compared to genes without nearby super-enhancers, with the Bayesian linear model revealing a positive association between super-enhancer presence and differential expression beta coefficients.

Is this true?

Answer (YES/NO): YES